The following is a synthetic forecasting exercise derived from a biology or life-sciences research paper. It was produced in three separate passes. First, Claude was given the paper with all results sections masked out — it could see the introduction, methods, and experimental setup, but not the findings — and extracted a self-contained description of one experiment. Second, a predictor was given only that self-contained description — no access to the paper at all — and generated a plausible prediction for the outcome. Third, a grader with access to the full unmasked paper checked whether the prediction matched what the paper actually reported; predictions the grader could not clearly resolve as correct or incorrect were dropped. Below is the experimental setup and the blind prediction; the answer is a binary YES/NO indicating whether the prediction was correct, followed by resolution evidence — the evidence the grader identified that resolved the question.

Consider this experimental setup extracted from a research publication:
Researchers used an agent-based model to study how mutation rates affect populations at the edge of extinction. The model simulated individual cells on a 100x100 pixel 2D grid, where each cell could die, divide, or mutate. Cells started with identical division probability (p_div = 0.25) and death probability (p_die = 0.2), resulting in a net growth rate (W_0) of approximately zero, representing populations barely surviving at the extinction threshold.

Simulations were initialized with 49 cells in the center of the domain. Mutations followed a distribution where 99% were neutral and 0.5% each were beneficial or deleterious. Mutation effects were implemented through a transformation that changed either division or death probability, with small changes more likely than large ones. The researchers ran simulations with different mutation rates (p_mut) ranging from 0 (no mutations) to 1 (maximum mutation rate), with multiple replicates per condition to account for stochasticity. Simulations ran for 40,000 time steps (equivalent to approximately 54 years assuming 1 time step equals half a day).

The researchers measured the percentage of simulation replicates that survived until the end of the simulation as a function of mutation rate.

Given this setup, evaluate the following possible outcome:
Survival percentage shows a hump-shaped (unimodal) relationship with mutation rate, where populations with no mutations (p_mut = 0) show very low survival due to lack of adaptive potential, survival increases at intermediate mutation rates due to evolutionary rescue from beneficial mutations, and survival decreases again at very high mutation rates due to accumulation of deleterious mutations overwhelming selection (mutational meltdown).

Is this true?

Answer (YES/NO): NO